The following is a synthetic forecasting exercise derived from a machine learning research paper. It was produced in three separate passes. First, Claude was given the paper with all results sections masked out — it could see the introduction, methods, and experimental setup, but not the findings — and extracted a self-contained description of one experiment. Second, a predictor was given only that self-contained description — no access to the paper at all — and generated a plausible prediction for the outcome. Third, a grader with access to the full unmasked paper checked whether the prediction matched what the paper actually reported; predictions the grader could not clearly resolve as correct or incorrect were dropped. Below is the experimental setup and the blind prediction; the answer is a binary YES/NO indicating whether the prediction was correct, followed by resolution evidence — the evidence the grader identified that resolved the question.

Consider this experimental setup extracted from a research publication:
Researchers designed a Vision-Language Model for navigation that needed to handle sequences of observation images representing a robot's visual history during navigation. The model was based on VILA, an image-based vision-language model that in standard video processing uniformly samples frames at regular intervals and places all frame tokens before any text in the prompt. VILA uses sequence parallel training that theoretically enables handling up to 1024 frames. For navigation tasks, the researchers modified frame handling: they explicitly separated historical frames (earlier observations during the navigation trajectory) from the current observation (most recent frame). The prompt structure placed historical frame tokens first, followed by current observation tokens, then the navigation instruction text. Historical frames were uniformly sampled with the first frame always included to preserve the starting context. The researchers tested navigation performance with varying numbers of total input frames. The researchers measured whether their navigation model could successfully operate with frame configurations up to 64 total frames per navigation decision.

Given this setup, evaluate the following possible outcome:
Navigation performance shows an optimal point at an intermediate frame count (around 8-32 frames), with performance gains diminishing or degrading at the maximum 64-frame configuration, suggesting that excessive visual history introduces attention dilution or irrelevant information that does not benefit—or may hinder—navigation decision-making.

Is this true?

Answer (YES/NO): NO